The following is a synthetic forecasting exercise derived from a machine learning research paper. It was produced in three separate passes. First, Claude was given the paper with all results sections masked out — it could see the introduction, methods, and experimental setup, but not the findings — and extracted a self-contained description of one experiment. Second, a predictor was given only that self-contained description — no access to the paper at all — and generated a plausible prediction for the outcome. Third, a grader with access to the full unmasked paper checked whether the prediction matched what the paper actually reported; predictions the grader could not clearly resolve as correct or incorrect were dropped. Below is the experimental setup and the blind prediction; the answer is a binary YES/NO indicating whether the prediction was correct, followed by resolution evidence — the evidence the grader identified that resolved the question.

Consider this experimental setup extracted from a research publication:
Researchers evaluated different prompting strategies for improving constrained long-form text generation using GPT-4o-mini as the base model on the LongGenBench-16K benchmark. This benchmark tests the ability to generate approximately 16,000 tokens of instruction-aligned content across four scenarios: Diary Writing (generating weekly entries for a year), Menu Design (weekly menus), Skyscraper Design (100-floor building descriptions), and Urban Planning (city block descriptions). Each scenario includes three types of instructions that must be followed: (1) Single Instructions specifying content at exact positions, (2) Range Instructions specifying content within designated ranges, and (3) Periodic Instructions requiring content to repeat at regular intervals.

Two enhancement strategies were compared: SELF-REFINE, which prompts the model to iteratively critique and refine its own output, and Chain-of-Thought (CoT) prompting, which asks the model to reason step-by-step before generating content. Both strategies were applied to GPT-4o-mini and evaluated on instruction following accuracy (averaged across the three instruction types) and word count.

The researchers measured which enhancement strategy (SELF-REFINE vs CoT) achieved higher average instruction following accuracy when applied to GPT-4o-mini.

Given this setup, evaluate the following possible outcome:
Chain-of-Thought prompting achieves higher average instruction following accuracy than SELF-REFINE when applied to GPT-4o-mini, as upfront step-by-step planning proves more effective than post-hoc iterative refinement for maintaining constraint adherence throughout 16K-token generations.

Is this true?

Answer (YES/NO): YES